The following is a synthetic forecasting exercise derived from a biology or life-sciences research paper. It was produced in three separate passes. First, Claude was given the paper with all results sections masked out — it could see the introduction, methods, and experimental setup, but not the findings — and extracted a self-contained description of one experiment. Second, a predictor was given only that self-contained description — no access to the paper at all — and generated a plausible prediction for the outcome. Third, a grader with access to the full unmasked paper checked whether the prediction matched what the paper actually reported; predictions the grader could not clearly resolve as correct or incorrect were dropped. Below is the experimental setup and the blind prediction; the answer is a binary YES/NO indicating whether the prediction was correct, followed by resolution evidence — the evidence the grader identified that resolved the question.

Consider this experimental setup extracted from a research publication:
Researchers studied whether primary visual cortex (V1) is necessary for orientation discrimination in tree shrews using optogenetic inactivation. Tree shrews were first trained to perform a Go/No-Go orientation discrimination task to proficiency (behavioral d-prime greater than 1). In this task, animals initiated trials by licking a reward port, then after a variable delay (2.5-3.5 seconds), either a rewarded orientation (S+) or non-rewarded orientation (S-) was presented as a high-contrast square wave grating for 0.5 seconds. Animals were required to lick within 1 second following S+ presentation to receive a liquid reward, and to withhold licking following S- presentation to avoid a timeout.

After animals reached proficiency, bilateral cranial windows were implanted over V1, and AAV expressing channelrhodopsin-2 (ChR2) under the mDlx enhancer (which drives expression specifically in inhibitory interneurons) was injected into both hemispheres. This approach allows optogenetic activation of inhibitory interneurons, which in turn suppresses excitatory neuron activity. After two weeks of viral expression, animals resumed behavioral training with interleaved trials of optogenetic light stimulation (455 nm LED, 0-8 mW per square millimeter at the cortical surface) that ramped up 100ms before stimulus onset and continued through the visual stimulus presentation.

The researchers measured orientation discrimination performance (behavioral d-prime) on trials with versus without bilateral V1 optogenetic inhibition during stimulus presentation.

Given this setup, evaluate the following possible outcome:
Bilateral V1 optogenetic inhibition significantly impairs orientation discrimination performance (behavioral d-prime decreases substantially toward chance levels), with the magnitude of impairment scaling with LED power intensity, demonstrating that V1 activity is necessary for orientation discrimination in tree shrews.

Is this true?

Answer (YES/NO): NO